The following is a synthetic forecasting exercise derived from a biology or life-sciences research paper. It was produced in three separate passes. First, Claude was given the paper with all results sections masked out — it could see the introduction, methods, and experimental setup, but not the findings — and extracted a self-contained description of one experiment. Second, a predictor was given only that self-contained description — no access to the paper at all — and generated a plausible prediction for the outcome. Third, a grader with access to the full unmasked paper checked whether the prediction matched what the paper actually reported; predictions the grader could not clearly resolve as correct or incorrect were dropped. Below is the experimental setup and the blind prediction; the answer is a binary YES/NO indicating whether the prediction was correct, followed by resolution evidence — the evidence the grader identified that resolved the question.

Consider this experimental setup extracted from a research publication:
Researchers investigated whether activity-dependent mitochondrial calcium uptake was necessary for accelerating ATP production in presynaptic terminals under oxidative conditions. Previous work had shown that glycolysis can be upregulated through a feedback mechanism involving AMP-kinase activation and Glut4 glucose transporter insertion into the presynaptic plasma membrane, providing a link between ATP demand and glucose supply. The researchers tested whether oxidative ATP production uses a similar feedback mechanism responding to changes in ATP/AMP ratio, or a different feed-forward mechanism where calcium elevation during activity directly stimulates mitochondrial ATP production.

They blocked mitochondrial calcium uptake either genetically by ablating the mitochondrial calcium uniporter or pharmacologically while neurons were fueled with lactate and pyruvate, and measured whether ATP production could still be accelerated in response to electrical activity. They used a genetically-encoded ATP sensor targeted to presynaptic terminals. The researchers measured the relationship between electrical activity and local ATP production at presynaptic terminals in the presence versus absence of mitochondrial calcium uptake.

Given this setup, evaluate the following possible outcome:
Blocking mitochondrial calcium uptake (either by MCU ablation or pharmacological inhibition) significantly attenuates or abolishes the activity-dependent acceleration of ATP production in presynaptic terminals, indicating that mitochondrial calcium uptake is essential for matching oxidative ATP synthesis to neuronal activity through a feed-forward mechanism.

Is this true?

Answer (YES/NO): YES